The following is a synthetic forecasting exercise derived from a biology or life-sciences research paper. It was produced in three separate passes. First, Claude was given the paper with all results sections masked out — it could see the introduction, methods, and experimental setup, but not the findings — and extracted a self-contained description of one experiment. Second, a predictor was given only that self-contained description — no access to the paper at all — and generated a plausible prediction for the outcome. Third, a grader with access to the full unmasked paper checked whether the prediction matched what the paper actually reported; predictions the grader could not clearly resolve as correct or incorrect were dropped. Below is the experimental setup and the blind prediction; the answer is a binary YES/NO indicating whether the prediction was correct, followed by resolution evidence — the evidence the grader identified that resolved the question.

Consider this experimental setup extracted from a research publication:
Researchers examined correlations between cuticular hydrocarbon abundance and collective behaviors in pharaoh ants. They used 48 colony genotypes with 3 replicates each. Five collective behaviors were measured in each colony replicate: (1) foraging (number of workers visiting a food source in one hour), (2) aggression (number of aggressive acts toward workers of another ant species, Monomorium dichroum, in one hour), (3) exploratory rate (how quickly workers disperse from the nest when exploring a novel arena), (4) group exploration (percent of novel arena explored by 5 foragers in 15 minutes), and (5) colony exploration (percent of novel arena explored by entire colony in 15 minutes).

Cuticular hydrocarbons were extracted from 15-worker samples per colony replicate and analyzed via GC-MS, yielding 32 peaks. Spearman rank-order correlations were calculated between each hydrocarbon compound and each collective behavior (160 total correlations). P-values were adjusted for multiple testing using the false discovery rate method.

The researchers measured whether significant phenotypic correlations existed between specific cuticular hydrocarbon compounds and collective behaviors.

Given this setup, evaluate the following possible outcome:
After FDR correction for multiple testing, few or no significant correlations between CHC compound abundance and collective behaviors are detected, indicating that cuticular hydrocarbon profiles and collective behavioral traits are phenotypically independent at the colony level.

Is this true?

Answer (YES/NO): NO